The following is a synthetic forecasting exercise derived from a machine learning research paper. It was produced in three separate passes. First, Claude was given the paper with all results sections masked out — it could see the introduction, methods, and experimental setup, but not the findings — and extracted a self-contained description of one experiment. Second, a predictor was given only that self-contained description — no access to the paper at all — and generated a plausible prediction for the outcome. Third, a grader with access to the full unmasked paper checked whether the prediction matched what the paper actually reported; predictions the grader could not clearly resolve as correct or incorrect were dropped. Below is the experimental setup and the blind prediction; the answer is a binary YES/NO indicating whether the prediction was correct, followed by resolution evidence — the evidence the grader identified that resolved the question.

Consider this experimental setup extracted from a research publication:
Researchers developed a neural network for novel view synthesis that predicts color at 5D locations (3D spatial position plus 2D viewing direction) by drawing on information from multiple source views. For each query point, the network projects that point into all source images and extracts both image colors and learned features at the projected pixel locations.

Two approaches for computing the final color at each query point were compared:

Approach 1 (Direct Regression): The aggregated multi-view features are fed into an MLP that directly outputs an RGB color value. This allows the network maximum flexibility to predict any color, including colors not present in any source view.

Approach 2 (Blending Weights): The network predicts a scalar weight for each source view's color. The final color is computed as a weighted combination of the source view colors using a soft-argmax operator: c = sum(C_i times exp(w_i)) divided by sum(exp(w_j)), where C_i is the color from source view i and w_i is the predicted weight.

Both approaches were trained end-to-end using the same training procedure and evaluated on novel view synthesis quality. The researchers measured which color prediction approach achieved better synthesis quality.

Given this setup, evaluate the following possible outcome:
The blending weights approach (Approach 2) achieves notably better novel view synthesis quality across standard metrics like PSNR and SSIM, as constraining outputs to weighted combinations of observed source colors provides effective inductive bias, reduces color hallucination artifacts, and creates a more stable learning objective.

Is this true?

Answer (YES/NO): NO